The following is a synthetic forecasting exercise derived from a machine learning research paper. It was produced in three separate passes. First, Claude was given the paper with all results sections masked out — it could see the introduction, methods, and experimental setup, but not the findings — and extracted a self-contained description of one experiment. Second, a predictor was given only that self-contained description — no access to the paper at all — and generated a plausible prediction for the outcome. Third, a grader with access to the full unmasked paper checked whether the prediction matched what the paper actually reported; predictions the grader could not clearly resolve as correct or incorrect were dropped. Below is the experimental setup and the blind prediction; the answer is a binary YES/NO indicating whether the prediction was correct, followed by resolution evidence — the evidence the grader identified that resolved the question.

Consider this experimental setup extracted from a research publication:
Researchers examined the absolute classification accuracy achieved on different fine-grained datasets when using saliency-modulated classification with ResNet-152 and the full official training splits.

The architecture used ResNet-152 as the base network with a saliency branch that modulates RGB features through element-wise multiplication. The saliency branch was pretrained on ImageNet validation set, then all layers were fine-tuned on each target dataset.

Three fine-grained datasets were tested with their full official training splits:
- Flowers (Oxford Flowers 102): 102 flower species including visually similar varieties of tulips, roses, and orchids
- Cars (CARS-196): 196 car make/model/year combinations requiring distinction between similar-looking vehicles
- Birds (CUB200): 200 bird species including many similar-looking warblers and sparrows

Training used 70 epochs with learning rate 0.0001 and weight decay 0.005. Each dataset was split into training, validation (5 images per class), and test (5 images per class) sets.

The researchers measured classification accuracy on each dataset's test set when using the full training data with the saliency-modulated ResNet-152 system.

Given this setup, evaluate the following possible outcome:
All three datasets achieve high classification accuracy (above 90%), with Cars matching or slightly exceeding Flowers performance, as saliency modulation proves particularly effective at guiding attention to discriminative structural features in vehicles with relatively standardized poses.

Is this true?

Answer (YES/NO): NO